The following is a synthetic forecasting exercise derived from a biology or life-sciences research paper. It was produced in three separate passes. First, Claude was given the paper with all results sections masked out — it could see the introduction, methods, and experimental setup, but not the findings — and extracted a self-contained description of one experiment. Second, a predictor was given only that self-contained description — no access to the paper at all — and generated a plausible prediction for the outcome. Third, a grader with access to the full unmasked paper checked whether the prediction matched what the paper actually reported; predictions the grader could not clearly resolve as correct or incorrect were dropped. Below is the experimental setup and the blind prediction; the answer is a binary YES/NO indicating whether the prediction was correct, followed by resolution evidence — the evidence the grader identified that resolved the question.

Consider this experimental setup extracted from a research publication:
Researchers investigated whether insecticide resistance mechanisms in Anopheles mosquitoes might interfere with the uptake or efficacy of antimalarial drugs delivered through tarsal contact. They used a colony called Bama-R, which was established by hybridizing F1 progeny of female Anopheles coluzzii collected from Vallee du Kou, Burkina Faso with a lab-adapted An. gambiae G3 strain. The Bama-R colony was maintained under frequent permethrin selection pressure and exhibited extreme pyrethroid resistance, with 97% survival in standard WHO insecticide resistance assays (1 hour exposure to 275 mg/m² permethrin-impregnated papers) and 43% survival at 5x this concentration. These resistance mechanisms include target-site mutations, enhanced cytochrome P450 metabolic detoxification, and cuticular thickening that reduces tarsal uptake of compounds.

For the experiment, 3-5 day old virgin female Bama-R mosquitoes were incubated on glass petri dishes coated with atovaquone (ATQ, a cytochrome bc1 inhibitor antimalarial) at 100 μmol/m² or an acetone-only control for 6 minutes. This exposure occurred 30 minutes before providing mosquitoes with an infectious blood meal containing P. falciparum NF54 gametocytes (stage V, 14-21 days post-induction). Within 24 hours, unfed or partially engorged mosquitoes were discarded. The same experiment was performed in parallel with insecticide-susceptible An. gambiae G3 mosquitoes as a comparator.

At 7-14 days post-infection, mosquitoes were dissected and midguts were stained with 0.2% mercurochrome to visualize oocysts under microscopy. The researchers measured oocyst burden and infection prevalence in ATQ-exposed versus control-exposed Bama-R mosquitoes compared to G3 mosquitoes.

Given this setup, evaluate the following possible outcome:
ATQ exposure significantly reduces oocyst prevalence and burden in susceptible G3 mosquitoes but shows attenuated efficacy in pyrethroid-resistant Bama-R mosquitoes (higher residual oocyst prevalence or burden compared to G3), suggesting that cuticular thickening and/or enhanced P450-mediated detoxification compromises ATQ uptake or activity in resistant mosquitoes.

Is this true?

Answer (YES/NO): NO